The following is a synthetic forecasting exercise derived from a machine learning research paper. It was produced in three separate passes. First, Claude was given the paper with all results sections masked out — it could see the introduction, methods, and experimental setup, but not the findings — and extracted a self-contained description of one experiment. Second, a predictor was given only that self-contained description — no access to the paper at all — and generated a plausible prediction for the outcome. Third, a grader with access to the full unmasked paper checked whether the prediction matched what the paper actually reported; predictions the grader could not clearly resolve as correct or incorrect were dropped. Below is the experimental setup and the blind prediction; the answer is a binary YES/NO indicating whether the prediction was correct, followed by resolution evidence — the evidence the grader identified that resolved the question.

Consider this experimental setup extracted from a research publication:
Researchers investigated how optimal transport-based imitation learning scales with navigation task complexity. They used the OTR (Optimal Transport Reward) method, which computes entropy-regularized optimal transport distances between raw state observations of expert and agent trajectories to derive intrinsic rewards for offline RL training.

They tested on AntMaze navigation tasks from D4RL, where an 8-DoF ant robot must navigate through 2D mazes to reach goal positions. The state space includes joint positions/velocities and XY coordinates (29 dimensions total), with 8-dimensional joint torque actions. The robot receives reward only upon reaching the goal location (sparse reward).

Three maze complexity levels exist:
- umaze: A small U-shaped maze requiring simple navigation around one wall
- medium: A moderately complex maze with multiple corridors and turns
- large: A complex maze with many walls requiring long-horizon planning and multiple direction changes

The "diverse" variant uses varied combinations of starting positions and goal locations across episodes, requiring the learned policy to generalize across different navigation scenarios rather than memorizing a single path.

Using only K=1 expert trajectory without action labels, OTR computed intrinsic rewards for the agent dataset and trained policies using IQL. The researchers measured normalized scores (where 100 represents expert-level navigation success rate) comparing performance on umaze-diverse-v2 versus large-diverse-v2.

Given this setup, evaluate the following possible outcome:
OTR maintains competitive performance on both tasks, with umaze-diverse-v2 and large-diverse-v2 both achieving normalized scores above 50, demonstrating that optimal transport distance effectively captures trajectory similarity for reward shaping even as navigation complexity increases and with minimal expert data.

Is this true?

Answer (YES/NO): NO